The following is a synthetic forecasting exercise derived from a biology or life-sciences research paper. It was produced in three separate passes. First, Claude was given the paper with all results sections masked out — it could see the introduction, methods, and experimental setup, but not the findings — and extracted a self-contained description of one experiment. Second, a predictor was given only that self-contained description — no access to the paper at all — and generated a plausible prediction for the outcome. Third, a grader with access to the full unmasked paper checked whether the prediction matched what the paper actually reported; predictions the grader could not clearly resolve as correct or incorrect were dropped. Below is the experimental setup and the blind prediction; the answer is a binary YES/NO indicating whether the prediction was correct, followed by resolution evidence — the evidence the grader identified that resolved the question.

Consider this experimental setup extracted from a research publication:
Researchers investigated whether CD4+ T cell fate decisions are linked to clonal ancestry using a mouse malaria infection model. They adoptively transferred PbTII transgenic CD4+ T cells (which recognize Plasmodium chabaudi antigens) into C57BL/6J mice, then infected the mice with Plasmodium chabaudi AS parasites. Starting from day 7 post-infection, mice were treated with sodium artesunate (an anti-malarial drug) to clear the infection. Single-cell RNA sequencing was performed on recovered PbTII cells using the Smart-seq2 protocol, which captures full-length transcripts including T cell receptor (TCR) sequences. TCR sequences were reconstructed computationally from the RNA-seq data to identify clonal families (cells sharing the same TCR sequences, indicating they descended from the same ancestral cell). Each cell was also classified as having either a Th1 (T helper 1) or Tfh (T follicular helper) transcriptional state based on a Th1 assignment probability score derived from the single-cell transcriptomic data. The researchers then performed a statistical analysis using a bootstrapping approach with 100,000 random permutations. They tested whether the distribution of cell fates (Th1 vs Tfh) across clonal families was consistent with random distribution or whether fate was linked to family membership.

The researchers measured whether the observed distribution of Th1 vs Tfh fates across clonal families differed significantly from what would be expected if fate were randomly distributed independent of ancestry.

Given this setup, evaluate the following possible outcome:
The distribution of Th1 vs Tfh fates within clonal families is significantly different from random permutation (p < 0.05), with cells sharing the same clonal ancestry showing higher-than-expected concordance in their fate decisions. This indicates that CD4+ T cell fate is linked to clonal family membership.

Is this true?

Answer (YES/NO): YES